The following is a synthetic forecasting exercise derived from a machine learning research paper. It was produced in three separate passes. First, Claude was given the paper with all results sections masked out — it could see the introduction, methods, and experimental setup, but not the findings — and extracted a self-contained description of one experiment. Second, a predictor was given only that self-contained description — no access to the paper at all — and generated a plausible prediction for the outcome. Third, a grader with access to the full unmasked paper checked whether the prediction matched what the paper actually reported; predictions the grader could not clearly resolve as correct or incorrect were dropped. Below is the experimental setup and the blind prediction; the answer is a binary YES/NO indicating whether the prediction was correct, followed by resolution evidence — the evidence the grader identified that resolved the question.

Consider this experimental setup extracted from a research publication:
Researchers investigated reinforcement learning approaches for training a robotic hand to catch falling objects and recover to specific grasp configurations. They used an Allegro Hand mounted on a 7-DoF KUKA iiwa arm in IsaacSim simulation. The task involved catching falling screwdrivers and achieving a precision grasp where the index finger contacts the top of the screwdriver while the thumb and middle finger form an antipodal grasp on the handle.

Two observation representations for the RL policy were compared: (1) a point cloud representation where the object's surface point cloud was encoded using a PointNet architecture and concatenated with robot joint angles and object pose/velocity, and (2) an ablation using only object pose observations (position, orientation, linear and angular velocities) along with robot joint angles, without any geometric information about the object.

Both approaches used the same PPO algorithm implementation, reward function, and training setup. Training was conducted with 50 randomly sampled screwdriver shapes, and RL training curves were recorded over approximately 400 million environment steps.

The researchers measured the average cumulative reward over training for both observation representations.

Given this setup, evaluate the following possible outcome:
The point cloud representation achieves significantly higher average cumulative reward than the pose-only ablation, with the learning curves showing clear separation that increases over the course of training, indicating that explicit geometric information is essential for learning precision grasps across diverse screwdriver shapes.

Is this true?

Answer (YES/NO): NO